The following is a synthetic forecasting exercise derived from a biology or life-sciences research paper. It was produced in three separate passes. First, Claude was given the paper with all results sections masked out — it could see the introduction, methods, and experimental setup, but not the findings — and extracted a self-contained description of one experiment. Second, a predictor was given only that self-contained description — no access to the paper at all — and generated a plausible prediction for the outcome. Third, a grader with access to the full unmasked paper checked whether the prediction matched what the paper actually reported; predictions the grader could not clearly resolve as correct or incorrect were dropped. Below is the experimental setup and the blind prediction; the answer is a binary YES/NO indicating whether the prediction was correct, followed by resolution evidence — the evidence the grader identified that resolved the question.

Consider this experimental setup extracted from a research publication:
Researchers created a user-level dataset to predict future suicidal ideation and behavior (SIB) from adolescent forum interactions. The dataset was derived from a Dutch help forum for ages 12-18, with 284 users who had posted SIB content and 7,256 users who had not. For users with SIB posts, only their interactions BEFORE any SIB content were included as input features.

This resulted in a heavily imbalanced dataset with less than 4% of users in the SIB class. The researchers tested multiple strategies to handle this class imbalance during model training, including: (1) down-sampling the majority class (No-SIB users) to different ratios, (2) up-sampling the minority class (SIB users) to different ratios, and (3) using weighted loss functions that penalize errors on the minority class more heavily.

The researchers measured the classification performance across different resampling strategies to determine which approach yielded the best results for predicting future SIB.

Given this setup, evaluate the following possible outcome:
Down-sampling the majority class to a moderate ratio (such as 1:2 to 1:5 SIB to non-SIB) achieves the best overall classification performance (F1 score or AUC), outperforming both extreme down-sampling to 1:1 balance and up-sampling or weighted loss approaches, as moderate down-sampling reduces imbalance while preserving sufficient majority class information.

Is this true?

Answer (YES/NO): NO